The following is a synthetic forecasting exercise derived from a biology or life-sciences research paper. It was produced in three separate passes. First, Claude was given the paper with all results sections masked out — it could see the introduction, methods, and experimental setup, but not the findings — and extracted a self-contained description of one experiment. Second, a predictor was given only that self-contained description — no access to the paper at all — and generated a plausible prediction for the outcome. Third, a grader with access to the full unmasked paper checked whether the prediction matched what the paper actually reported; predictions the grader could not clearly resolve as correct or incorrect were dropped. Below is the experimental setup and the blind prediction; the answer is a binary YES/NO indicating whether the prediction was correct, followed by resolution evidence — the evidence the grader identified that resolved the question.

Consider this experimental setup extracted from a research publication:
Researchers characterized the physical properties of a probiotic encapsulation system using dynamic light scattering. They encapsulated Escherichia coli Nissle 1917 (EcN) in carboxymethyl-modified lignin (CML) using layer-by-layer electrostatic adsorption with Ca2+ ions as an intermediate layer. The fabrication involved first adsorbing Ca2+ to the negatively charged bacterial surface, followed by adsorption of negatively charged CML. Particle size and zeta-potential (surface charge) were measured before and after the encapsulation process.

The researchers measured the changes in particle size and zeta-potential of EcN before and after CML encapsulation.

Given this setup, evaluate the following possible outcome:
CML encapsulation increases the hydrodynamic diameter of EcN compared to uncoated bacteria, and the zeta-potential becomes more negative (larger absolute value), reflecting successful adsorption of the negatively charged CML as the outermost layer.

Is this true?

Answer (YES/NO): NO